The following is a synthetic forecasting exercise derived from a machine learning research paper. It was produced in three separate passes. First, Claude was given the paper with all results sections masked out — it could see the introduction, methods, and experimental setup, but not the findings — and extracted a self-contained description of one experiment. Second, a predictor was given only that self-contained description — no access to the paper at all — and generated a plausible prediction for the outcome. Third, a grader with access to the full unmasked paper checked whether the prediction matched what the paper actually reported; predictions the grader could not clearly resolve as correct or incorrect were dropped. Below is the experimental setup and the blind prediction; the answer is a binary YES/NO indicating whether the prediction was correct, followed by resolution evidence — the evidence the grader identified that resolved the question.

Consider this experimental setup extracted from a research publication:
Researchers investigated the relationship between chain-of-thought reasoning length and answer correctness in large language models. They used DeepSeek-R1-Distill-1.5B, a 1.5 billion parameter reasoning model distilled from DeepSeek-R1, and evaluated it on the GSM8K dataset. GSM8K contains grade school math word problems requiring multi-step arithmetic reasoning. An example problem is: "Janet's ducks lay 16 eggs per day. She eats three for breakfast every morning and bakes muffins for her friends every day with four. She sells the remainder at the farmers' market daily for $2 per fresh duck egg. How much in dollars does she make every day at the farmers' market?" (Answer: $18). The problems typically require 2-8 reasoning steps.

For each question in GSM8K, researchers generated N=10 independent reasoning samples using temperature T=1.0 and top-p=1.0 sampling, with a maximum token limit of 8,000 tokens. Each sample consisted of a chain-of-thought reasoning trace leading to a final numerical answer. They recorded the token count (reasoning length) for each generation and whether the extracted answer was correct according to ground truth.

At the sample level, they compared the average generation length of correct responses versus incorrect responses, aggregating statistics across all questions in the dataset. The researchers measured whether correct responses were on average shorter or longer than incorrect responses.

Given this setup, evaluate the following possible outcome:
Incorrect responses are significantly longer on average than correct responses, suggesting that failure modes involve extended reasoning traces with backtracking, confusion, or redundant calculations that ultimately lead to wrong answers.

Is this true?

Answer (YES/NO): YES